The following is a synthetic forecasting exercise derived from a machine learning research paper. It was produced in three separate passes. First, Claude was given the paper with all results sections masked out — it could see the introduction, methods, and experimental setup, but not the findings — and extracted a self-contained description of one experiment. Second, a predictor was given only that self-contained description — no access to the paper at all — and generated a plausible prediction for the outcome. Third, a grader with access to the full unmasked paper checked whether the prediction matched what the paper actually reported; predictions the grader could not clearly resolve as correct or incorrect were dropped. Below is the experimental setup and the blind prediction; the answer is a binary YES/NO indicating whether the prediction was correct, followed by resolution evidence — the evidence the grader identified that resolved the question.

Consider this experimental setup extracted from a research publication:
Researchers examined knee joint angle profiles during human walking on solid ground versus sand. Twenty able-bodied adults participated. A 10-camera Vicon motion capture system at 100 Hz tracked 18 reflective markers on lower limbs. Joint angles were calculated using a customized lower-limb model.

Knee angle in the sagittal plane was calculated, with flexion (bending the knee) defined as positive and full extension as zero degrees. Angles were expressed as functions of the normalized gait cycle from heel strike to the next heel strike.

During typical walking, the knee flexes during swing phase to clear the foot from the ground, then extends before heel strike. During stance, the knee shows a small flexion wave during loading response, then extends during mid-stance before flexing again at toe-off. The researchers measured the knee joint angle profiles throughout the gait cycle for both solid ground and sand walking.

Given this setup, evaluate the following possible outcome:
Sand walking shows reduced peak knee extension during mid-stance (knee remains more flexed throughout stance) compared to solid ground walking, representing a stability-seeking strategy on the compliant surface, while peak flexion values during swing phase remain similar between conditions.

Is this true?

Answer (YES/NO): NO